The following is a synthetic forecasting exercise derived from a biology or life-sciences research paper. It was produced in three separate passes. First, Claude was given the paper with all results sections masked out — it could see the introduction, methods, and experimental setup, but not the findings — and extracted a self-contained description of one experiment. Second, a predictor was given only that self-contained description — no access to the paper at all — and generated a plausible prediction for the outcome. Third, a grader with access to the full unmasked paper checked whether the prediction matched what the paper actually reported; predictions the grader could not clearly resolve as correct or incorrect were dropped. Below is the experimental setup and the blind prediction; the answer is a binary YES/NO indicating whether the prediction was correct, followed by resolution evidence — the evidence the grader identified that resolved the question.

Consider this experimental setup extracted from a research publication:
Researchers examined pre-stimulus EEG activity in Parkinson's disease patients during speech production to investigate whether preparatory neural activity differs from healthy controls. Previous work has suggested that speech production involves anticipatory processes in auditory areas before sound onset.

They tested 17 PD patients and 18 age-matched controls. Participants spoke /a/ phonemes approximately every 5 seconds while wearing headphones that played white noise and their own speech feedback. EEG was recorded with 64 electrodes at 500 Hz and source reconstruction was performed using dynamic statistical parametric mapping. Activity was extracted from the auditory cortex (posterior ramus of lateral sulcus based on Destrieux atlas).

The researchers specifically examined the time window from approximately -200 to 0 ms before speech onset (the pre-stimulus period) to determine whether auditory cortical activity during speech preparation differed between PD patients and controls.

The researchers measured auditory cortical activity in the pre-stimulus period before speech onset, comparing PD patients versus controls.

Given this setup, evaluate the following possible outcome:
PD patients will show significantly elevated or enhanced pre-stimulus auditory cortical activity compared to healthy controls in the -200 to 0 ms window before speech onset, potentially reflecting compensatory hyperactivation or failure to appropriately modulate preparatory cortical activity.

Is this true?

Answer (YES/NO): YES